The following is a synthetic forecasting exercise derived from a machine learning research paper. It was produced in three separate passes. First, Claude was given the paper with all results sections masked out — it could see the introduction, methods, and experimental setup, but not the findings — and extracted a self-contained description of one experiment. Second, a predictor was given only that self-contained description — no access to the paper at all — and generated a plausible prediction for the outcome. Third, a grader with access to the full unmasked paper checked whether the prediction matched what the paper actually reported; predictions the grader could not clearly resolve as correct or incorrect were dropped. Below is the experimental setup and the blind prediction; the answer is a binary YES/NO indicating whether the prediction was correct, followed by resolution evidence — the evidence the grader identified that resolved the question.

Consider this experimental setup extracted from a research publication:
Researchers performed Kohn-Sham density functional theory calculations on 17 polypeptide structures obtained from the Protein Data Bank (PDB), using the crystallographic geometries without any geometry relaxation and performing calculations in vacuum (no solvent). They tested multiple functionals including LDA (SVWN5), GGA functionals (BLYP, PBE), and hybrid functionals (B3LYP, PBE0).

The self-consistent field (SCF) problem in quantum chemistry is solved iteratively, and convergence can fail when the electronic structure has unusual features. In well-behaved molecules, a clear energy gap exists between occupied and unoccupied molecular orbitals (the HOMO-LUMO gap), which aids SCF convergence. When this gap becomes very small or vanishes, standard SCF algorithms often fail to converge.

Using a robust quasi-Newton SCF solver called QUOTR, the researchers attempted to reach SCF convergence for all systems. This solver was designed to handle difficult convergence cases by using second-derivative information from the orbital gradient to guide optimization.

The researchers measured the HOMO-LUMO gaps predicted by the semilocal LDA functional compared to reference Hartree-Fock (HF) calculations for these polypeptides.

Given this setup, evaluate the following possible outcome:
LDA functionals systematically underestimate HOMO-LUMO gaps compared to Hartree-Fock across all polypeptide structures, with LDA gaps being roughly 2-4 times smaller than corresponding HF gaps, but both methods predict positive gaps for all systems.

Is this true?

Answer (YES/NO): NO